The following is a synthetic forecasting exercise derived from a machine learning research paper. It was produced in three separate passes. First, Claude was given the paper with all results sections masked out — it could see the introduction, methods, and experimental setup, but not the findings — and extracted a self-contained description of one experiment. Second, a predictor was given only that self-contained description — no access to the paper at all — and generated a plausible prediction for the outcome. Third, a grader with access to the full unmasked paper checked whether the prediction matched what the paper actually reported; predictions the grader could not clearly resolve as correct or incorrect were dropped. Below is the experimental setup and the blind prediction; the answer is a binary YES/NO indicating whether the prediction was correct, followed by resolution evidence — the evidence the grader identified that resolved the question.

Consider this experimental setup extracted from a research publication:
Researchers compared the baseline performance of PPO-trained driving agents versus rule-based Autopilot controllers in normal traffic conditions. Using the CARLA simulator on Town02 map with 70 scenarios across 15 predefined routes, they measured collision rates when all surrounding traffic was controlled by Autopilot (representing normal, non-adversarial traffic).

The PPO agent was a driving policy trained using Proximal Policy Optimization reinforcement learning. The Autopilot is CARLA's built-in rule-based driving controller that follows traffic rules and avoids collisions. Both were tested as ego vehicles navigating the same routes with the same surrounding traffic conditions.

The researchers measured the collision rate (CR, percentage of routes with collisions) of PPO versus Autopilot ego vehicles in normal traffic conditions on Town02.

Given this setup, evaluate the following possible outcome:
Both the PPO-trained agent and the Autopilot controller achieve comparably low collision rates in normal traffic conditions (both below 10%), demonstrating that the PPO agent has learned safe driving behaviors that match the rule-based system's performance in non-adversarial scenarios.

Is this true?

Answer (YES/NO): NO